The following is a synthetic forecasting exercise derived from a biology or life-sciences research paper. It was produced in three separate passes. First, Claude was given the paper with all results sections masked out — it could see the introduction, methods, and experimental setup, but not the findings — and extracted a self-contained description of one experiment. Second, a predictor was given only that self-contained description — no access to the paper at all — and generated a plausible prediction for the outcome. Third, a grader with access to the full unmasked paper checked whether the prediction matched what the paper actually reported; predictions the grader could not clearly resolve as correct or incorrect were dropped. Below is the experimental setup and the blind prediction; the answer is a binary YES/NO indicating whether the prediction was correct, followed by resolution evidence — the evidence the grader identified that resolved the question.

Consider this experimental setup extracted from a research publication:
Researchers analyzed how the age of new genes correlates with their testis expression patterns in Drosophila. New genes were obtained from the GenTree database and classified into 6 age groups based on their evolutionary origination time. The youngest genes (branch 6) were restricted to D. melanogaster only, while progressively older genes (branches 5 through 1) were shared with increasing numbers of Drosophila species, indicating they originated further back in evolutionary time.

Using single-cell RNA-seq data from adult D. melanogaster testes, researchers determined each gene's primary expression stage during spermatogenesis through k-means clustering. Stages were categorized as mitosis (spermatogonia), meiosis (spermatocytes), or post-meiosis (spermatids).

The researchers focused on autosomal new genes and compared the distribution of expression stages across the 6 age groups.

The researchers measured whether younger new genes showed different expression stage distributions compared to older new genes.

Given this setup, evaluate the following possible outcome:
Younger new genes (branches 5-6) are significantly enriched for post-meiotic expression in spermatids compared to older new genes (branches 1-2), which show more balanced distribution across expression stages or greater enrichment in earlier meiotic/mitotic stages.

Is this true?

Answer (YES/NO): NO